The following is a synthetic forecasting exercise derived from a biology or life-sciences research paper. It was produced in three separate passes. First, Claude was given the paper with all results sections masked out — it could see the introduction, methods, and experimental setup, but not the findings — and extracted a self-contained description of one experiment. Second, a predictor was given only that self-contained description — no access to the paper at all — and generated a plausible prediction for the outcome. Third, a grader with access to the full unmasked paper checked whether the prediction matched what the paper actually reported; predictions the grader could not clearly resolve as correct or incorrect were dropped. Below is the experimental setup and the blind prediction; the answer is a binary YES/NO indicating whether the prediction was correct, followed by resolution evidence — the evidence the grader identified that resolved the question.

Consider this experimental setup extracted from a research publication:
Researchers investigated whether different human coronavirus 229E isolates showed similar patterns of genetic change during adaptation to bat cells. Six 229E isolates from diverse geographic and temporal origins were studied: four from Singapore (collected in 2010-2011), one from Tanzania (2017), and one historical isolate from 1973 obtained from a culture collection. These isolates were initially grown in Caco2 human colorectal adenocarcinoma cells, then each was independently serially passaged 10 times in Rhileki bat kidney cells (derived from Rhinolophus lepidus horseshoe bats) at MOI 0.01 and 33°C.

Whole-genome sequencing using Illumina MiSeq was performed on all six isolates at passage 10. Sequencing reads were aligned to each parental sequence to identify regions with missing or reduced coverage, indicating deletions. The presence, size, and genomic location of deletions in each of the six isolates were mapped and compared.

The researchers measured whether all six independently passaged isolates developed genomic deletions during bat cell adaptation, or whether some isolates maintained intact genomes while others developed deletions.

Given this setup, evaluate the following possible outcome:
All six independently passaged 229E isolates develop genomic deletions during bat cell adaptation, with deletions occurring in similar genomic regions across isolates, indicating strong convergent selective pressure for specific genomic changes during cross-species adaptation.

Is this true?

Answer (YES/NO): NO